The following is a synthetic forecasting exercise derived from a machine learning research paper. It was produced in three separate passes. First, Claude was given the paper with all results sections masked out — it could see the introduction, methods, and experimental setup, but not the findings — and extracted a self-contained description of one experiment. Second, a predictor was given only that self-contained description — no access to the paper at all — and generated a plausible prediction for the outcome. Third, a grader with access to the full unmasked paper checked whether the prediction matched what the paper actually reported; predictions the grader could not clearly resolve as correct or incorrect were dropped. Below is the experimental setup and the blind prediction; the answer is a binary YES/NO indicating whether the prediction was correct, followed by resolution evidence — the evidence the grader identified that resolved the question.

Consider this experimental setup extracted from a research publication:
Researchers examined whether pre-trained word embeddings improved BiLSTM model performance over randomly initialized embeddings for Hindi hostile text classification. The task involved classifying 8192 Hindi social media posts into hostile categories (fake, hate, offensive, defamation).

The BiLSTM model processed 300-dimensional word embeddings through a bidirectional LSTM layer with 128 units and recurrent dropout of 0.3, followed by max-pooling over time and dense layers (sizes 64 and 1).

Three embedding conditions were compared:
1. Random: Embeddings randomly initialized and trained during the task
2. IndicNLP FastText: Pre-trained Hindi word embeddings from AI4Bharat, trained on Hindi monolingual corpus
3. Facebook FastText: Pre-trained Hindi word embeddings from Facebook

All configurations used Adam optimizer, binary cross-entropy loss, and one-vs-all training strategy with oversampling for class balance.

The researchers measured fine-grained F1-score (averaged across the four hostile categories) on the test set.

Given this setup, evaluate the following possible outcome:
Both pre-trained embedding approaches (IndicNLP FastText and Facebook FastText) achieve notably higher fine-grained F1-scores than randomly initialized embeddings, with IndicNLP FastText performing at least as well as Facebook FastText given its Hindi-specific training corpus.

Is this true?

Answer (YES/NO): NO